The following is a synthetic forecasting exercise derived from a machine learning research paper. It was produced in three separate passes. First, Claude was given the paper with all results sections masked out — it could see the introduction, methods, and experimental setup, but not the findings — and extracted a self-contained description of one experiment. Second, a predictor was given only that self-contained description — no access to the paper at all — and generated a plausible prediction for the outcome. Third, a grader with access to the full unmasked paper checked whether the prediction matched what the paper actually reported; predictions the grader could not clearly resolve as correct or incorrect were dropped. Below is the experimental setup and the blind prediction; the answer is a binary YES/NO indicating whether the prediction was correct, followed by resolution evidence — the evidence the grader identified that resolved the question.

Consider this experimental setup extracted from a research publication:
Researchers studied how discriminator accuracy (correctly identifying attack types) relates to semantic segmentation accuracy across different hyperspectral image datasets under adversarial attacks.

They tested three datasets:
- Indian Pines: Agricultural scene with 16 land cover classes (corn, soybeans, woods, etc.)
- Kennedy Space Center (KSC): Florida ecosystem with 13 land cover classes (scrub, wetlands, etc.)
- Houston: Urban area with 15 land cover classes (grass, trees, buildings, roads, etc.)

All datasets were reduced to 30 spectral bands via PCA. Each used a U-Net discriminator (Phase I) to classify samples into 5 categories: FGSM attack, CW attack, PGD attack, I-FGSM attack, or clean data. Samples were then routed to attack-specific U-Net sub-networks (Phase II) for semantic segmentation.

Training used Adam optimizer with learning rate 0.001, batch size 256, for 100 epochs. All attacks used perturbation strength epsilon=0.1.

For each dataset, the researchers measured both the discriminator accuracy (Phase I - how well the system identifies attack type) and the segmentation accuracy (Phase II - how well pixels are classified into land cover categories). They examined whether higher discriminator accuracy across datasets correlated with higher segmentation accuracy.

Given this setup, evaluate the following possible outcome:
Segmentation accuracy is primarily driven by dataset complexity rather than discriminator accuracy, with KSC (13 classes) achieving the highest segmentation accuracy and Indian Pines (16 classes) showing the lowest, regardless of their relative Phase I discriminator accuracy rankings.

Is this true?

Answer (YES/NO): NO